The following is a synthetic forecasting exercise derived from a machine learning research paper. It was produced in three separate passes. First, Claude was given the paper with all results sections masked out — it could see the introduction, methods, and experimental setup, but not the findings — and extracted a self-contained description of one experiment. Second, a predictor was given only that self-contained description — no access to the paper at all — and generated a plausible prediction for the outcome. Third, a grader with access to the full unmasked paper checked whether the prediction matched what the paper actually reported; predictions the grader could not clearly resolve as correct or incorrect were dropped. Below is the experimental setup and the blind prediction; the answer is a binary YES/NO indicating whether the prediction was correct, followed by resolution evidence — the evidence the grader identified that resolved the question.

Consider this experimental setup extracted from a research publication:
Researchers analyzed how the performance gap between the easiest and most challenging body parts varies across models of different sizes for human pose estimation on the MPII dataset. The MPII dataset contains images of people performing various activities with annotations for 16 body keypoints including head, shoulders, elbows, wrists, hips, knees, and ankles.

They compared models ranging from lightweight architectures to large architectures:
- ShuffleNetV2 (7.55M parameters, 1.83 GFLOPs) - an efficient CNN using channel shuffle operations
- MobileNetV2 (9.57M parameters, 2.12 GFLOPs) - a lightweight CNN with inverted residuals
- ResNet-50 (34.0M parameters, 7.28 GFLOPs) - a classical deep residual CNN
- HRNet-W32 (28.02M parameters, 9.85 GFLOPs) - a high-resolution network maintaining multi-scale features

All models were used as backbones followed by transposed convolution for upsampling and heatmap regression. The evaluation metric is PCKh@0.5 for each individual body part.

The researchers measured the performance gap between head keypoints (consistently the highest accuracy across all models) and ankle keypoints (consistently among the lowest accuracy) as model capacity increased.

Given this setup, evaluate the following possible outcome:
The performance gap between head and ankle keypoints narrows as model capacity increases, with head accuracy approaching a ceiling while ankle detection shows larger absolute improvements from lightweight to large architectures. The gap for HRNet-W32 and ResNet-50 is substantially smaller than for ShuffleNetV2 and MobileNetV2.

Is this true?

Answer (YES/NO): YES